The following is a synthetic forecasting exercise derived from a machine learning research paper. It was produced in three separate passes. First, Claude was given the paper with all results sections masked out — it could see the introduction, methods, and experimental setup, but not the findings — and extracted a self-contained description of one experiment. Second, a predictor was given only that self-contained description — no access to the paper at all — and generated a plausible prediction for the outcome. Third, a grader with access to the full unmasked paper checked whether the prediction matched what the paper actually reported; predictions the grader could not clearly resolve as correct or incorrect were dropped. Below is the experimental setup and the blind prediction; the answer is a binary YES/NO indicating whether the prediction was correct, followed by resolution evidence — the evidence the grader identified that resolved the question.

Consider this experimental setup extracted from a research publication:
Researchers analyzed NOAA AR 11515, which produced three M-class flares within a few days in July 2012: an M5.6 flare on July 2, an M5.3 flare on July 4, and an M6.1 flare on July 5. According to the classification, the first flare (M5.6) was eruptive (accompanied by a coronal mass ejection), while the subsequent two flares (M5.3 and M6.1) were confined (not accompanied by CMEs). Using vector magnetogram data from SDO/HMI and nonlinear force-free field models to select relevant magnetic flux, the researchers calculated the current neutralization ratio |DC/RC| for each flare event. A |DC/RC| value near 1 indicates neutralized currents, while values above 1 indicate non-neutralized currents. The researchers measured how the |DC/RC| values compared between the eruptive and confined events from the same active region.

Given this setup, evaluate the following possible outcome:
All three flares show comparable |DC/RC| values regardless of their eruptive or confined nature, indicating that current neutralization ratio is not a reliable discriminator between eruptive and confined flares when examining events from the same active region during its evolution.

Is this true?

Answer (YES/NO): NO